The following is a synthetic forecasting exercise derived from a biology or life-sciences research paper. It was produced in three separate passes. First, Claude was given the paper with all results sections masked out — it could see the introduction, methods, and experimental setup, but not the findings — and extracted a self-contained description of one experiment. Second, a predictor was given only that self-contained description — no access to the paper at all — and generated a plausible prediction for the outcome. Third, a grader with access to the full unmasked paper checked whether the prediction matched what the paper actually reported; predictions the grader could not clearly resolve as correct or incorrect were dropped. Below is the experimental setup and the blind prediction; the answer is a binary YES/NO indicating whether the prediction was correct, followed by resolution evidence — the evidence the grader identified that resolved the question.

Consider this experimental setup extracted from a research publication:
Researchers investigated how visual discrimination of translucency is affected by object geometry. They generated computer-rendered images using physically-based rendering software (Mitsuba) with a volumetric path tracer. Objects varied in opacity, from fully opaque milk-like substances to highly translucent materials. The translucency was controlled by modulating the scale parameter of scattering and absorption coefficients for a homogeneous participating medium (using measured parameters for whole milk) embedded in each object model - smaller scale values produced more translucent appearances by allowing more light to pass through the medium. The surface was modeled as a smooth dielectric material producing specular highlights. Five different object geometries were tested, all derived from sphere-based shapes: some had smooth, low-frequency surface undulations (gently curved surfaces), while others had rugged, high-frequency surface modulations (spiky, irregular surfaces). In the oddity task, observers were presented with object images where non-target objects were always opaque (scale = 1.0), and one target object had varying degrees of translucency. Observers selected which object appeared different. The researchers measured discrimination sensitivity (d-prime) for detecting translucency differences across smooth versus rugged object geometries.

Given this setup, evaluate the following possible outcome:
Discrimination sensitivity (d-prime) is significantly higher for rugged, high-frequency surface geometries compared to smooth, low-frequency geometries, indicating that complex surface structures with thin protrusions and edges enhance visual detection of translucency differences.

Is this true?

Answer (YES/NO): YES